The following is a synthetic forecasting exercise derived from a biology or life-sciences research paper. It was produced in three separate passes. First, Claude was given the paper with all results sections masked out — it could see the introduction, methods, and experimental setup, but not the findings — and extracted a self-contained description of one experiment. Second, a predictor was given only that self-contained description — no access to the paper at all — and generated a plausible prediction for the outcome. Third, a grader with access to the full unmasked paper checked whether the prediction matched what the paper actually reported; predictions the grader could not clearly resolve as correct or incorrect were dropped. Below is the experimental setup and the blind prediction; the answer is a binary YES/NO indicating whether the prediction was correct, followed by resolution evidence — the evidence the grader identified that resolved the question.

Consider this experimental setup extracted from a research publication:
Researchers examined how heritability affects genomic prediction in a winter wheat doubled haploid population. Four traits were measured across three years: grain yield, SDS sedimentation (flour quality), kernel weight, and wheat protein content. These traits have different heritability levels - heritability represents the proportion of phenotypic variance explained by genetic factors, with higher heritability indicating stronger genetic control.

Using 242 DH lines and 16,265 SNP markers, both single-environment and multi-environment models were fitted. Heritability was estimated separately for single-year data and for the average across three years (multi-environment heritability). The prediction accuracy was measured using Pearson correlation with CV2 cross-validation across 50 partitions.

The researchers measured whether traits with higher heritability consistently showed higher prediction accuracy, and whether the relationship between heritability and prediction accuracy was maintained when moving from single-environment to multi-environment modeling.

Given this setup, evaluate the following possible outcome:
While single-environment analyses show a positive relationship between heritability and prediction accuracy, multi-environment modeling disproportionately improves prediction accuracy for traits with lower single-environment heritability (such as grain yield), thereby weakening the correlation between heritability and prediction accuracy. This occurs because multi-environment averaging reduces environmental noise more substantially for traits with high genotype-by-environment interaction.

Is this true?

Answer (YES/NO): NO